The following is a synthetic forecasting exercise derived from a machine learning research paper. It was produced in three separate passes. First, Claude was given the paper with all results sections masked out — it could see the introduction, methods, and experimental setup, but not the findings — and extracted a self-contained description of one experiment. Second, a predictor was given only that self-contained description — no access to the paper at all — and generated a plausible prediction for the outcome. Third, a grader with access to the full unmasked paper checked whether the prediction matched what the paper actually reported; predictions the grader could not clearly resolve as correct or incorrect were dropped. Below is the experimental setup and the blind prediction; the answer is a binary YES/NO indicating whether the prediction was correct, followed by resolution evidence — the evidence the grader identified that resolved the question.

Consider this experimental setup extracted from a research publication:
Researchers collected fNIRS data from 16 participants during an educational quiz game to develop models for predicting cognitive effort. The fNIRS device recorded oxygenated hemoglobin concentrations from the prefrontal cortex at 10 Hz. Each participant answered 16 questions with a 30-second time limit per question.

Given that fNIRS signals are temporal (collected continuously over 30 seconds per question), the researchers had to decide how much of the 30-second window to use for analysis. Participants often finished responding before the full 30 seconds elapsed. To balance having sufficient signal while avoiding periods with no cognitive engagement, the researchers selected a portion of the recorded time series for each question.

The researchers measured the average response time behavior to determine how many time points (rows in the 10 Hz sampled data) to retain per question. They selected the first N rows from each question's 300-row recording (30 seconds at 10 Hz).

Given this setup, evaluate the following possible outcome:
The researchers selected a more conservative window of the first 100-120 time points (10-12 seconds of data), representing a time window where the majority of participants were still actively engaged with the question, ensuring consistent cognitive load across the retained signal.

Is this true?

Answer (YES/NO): NO